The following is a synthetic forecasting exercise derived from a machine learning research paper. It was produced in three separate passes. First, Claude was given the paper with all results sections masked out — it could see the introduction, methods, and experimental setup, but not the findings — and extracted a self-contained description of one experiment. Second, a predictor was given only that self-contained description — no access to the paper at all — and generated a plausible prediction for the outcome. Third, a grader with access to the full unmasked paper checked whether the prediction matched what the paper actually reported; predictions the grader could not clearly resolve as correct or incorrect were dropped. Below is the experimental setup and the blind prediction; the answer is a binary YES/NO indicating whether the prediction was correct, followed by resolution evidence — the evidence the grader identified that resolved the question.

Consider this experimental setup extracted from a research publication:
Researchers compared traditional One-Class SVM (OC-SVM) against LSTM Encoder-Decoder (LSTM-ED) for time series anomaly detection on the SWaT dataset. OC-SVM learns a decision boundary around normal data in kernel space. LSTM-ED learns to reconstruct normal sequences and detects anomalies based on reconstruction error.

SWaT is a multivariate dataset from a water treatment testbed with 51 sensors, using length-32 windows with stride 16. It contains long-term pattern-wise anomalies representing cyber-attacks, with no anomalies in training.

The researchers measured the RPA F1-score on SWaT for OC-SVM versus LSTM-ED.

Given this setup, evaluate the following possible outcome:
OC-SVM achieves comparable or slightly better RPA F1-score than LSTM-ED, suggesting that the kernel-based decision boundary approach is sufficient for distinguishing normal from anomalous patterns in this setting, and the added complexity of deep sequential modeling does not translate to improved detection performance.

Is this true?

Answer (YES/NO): NO